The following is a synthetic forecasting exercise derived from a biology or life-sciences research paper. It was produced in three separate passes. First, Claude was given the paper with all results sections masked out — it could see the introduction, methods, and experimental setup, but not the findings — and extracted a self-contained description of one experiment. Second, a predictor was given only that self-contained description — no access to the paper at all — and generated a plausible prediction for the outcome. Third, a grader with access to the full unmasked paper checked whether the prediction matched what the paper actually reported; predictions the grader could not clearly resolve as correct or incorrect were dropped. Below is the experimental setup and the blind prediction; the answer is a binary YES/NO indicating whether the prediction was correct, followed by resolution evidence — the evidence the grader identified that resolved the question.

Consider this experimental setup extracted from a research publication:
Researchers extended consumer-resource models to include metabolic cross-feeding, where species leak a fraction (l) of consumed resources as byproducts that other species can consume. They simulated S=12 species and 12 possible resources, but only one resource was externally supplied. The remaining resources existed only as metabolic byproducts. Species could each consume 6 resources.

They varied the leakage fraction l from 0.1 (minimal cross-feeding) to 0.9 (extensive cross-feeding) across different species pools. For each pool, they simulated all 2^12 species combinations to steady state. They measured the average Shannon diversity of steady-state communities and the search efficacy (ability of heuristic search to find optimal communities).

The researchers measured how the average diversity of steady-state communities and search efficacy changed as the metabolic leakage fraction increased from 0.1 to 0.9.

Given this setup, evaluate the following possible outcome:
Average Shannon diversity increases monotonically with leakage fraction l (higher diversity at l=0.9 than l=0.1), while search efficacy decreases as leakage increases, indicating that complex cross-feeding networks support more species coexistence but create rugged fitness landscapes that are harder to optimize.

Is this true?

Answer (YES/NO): NO